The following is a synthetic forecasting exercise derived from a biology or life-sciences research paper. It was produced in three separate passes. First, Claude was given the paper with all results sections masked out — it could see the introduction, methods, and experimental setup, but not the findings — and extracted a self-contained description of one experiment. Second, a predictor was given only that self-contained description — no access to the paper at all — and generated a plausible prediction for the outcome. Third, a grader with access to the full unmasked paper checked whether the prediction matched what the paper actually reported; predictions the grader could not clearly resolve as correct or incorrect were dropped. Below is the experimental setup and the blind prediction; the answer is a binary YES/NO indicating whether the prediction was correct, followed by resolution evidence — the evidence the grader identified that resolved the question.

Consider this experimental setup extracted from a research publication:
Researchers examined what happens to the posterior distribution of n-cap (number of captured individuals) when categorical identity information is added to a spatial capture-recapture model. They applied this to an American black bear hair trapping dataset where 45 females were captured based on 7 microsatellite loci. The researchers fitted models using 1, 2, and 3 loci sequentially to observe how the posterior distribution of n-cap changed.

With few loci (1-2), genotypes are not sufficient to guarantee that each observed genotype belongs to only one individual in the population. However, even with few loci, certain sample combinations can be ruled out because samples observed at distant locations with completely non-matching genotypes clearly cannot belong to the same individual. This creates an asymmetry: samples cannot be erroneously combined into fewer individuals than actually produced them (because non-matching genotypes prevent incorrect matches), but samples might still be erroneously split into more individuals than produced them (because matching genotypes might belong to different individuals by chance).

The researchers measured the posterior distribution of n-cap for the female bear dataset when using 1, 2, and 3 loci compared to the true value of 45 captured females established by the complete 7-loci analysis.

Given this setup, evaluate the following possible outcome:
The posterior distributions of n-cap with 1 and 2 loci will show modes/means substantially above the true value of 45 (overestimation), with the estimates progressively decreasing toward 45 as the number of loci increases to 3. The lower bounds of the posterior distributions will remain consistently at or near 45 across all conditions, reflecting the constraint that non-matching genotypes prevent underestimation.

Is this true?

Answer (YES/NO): YES